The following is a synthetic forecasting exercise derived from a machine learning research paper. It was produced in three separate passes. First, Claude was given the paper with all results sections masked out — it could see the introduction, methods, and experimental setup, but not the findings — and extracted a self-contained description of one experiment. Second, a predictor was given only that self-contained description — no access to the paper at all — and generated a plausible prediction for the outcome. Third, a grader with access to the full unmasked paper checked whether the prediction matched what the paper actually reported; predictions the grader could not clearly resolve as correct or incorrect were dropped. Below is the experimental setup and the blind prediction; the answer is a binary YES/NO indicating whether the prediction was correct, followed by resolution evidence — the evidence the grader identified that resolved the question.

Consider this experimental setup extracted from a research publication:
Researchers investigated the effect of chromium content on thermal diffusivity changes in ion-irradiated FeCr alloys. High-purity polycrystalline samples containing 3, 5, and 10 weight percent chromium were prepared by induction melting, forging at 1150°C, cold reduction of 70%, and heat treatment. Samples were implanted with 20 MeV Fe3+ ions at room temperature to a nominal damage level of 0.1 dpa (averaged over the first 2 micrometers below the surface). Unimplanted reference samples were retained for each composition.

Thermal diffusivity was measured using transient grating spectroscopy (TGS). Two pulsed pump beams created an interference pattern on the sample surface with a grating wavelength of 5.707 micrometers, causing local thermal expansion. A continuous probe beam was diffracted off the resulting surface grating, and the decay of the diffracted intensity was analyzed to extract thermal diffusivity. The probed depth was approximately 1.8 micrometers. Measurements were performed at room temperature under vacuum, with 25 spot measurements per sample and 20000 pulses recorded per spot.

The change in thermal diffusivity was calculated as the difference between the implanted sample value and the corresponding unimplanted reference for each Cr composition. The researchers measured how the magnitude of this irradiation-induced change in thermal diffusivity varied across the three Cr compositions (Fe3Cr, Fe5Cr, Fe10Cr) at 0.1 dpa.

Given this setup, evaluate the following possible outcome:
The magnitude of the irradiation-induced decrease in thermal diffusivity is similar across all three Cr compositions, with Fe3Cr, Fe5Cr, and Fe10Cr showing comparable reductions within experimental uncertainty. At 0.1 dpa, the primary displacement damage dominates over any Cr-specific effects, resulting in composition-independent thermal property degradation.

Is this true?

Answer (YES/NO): NO